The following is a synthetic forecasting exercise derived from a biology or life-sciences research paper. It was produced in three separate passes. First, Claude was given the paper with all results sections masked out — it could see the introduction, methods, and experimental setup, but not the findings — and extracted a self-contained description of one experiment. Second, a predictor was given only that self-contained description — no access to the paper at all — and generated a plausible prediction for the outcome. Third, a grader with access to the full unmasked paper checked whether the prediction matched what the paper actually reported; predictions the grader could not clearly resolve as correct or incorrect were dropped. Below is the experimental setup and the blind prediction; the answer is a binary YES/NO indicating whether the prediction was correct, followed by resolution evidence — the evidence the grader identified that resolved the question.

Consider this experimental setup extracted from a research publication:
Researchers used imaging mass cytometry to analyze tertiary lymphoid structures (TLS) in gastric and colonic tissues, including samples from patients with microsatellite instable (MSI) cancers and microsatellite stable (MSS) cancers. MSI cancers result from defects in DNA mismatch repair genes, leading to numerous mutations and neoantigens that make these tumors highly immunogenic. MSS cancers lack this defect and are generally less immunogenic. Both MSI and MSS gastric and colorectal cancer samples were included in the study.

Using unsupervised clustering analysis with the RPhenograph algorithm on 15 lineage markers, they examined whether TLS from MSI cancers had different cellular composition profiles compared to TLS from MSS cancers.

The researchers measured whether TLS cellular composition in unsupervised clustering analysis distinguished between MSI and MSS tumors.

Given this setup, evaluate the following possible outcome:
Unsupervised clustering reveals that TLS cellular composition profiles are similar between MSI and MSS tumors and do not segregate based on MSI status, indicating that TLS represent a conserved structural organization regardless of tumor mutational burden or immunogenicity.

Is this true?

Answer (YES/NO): YES